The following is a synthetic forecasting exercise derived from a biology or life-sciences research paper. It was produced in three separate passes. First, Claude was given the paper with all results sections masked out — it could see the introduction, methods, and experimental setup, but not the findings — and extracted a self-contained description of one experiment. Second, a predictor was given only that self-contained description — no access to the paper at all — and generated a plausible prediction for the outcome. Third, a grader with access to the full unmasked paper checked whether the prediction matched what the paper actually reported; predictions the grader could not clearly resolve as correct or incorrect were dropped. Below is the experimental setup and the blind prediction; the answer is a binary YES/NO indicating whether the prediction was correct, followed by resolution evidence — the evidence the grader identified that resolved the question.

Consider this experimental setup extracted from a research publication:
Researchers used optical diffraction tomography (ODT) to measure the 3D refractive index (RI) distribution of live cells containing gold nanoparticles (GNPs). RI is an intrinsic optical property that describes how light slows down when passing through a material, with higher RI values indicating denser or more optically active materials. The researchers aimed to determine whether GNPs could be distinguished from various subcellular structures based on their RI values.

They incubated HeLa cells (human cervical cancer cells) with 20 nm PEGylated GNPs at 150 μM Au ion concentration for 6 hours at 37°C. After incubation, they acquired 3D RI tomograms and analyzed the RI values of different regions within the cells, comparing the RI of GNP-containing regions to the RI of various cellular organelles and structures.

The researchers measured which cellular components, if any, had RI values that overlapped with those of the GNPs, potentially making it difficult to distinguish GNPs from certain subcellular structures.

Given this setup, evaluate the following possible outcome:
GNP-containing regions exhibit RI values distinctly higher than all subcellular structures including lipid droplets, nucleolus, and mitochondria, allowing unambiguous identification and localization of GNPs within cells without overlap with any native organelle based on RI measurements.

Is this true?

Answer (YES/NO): NO